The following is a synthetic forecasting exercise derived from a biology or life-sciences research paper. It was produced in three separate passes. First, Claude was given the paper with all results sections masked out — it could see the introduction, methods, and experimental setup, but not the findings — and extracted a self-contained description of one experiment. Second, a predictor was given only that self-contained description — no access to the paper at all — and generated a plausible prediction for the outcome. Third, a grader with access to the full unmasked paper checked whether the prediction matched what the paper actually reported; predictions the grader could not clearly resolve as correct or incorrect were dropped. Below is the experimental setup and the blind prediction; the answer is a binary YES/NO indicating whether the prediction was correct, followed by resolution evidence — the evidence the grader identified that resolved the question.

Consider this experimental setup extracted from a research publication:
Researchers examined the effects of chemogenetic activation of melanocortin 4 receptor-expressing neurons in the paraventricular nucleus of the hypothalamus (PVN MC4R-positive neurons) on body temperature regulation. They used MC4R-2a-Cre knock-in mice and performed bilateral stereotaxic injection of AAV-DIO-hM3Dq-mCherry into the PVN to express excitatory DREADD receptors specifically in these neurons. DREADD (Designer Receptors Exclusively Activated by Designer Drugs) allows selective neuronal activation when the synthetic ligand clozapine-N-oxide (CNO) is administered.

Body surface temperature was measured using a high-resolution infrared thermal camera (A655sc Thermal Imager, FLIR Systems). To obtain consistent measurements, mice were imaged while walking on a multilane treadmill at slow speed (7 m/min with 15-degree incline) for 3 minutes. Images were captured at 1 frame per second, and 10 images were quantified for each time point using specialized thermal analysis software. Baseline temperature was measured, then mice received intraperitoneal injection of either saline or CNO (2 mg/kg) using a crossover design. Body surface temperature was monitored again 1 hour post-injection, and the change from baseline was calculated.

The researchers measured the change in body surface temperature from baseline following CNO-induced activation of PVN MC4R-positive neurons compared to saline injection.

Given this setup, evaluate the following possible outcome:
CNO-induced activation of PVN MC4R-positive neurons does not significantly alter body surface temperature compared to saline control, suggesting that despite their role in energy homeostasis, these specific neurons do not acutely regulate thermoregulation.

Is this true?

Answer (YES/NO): NO